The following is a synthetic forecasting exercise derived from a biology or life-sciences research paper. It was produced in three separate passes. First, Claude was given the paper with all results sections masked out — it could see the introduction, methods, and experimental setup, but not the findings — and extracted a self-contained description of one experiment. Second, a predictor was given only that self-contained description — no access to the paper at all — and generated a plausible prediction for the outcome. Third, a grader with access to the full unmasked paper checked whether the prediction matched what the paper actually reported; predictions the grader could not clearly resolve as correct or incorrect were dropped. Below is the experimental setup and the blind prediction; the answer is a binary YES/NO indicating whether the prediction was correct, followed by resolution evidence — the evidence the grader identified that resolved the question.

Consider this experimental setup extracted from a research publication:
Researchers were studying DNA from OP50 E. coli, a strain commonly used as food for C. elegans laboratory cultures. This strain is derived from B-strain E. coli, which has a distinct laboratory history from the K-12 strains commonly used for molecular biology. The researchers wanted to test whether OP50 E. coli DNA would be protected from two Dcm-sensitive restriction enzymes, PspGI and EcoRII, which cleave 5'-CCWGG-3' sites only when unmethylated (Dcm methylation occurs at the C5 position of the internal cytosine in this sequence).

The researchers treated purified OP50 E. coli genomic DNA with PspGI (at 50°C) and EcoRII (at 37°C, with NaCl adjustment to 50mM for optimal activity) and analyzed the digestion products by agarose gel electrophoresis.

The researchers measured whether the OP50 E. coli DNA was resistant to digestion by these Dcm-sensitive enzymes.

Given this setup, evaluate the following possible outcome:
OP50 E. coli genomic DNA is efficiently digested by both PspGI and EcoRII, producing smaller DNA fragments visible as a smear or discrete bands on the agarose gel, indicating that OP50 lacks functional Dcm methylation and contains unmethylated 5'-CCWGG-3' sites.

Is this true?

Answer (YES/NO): YES